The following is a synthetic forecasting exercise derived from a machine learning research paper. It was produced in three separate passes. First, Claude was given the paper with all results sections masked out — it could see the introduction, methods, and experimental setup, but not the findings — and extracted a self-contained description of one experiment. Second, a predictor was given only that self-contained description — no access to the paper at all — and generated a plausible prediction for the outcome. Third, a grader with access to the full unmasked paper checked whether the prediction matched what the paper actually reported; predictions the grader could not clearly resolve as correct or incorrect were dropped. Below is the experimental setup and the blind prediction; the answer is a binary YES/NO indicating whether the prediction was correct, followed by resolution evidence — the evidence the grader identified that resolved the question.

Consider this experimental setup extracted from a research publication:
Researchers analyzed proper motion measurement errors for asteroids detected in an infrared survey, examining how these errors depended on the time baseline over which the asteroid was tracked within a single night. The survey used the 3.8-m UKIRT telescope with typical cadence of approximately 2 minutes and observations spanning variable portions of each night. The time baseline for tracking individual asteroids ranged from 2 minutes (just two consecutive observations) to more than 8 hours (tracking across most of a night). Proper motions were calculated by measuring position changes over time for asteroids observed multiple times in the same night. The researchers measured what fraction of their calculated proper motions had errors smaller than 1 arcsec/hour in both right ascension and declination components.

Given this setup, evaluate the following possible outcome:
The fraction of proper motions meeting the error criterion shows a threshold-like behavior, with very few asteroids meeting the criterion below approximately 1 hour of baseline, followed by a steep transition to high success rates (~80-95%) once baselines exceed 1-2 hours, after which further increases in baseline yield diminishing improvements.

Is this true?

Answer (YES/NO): NO